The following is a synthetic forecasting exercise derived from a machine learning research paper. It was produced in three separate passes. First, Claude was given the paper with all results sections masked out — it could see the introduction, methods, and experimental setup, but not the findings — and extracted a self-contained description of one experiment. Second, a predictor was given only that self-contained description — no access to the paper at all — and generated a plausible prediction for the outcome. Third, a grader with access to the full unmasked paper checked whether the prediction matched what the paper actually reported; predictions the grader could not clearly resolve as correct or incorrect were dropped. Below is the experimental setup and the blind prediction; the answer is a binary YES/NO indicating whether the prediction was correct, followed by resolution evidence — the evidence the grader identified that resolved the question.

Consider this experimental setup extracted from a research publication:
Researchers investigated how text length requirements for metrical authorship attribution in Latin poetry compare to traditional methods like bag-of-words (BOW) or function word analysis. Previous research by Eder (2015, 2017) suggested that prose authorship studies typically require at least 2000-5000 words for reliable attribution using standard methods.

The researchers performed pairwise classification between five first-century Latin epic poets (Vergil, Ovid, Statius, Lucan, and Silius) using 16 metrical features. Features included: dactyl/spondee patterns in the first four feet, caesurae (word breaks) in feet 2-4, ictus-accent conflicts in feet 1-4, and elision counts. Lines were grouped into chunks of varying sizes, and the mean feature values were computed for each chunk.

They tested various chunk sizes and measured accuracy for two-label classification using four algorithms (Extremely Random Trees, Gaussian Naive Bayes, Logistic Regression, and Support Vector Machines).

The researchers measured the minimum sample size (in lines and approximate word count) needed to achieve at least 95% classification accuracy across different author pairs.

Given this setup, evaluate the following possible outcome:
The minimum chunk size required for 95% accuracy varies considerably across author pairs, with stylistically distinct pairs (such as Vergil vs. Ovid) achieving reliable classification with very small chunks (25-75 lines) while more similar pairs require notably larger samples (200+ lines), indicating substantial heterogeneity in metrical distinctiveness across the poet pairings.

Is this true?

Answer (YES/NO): NO